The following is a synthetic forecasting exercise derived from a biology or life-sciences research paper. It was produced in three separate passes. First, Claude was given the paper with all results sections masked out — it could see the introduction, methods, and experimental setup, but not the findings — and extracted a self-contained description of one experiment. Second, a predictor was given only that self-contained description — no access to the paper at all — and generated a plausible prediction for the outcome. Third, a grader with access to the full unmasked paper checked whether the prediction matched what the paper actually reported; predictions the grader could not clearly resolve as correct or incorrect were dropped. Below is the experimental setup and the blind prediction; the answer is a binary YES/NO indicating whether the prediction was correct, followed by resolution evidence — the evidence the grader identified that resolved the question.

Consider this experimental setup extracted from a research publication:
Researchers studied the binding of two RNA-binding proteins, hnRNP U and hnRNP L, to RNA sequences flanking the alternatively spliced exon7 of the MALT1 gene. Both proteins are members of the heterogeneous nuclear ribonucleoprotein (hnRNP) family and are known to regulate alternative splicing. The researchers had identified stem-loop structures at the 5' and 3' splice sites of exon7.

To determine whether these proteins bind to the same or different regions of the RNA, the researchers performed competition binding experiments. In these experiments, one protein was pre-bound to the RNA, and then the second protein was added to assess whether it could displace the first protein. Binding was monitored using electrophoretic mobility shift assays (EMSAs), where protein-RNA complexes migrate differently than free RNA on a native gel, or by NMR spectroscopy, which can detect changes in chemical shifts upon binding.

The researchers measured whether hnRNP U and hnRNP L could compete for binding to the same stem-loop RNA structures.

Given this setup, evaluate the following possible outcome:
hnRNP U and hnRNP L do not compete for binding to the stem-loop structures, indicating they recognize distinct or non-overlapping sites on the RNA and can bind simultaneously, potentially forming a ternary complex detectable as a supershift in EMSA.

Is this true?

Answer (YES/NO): NO